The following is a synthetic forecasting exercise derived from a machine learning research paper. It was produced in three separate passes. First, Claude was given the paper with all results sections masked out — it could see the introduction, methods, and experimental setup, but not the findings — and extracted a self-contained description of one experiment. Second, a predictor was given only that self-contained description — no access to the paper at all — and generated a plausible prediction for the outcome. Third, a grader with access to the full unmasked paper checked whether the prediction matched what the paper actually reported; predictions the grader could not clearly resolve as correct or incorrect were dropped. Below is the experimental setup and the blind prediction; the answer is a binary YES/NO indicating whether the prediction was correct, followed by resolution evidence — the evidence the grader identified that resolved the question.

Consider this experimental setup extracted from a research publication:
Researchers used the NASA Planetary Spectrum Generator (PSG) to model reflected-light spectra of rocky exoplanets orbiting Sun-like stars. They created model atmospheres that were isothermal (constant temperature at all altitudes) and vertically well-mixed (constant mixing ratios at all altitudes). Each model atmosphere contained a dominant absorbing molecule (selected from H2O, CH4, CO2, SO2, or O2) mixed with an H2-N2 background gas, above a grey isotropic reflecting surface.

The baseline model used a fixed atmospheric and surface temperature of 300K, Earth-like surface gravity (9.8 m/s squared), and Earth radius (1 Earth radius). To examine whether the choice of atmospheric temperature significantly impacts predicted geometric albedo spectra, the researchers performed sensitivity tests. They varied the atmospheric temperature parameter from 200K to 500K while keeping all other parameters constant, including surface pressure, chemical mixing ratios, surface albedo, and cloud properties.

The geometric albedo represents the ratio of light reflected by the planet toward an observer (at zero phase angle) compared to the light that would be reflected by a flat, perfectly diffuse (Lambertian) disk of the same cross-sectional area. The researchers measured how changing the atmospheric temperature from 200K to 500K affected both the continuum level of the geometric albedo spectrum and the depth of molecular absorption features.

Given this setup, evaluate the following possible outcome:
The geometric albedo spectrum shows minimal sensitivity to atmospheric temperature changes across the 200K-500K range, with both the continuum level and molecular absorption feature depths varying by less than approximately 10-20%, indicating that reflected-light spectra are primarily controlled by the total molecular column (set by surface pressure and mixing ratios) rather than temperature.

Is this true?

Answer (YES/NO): YES